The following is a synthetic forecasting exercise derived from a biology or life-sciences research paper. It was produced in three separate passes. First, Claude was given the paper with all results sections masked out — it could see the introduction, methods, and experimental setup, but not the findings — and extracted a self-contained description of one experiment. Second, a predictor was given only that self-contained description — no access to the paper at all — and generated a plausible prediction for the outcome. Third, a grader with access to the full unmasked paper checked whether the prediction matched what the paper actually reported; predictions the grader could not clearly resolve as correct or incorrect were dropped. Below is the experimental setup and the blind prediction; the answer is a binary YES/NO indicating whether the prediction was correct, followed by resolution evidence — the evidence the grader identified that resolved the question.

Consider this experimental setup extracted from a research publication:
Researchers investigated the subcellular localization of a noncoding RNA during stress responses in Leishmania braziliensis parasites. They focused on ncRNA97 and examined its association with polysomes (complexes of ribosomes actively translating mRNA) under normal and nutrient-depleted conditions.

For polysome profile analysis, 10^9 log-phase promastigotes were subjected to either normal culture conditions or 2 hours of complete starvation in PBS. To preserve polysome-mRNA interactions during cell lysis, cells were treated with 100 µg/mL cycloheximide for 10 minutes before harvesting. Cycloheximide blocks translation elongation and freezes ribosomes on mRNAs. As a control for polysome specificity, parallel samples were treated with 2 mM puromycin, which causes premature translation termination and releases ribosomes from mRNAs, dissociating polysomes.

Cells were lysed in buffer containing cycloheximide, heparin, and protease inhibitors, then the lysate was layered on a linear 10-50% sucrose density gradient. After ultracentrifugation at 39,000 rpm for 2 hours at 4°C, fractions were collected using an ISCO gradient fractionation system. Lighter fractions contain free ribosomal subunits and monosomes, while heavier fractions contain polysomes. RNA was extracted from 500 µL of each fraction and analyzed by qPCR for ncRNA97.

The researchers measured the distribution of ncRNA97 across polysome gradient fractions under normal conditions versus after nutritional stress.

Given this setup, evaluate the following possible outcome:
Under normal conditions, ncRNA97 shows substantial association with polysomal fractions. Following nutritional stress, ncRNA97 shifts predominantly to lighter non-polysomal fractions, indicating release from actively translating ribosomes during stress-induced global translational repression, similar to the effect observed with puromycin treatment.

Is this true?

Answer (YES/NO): NO